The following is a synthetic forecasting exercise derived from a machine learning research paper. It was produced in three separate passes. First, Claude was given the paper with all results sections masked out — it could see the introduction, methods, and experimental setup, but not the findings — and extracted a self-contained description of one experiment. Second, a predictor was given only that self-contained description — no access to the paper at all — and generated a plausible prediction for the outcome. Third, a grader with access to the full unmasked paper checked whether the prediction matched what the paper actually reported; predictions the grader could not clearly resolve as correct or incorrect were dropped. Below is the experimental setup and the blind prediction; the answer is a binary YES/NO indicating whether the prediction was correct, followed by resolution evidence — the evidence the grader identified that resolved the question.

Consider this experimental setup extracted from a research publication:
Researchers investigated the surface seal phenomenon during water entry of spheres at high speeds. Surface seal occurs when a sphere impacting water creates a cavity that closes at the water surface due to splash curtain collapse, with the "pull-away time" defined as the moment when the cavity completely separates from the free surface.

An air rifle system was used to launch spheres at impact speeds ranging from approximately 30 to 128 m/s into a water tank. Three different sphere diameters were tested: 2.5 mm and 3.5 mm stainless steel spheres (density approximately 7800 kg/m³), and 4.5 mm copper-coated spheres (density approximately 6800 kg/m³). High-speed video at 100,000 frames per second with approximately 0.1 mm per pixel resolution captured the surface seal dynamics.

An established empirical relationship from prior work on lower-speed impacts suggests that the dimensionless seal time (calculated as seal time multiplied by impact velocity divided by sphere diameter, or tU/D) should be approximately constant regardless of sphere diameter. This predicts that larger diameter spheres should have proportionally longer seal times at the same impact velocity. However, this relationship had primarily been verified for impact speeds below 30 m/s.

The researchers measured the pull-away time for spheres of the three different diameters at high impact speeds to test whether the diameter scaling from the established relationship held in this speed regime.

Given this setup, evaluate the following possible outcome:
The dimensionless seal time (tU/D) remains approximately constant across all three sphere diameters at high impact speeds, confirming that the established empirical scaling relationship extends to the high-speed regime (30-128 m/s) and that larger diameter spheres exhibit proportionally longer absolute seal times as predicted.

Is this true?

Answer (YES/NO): NO